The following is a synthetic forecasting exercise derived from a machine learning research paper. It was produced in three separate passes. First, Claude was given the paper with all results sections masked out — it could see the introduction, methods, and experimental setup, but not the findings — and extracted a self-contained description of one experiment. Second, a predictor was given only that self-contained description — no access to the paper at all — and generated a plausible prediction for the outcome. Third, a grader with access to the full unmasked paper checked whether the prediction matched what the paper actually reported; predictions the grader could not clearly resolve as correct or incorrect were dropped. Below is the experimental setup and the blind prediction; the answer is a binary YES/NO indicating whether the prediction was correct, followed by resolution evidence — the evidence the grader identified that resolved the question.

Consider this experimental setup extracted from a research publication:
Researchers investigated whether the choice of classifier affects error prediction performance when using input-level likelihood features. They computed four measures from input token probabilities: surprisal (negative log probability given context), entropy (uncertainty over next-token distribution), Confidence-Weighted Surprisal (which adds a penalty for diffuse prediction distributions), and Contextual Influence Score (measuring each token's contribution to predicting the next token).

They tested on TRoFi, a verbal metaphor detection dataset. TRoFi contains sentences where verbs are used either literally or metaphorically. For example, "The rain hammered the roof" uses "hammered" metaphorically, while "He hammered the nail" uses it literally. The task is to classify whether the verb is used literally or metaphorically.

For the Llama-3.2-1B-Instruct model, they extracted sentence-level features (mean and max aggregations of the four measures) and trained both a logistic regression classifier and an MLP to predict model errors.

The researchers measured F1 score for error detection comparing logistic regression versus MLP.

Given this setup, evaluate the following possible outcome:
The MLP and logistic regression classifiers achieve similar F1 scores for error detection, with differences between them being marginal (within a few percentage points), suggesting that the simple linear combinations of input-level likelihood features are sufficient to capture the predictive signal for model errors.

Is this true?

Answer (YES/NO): YES